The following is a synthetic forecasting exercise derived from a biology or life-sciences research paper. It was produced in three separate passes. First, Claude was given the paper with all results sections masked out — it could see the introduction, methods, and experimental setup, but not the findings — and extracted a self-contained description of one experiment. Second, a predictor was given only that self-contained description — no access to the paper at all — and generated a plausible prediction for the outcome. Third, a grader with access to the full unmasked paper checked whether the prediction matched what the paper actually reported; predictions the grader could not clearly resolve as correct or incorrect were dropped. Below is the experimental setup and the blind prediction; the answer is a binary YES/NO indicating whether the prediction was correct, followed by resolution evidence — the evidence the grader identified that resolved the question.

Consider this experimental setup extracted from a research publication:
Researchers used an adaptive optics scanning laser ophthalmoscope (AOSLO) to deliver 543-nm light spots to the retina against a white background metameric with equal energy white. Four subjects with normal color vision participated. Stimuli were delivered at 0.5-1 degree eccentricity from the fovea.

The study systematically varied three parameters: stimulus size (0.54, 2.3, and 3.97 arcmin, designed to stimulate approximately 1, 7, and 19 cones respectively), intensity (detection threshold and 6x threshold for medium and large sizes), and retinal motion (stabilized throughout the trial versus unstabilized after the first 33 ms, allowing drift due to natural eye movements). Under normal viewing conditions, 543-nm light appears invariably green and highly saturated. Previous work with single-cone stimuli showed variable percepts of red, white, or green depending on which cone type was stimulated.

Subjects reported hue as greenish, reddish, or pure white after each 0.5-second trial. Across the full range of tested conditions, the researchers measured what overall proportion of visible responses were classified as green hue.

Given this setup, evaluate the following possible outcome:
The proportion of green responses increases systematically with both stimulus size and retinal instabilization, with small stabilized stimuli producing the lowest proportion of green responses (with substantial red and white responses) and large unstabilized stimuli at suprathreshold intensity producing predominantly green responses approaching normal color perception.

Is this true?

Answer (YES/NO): NO